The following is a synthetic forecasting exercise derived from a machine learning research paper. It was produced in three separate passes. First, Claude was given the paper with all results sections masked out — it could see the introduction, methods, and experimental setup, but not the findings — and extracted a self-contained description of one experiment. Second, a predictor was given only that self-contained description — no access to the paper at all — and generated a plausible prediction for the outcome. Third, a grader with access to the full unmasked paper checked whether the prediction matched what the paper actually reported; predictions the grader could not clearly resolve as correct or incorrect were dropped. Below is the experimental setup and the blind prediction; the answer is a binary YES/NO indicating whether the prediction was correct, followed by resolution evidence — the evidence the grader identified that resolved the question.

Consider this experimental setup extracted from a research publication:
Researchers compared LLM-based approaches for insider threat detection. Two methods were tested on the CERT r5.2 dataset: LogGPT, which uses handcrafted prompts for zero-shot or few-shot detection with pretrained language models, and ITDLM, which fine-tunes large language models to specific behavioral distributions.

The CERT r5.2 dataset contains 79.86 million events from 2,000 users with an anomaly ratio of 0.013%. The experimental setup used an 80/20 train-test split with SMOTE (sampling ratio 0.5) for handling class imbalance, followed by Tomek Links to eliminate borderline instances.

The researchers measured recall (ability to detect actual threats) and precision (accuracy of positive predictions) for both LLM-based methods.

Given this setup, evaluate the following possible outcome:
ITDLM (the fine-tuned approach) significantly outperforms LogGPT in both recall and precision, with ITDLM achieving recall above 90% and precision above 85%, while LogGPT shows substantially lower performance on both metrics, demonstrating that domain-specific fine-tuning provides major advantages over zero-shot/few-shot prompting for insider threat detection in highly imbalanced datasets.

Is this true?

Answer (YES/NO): NO